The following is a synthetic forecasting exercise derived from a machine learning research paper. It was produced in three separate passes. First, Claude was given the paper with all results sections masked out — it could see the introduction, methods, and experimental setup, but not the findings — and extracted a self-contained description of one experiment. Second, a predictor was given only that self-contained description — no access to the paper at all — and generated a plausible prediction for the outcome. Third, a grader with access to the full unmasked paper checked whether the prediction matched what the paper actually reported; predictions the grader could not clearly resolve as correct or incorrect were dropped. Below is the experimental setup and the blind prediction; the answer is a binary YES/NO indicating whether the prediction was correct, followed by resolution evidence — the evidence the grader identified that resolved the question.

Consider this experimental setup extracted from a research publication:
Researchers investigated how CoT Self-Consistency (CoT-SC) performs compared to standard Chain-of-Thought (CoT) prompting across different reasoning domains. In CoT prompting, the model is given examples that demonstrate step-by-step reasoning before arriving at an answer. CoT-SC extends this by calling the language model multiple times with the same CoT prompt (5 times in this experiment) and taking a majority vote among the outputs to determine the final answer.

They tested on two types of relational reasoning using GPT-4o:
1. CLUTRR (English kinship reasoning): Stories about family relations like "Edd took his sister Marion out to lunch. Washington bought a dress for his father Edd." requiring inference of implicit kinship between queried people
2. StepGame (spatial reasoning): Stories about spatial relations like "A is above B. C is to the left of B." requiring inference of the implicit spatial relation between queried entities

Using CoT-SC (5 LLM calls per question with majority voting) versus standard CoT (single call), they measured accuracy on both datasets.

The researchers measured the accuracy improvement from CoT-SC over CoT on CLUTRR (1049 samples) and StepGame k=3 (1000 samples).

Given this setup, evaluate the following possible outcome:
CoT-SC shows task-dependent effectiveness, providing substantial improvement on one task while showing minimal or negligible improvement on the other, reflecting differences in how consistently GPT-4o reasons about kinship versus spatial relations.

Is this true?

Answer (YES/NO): NO